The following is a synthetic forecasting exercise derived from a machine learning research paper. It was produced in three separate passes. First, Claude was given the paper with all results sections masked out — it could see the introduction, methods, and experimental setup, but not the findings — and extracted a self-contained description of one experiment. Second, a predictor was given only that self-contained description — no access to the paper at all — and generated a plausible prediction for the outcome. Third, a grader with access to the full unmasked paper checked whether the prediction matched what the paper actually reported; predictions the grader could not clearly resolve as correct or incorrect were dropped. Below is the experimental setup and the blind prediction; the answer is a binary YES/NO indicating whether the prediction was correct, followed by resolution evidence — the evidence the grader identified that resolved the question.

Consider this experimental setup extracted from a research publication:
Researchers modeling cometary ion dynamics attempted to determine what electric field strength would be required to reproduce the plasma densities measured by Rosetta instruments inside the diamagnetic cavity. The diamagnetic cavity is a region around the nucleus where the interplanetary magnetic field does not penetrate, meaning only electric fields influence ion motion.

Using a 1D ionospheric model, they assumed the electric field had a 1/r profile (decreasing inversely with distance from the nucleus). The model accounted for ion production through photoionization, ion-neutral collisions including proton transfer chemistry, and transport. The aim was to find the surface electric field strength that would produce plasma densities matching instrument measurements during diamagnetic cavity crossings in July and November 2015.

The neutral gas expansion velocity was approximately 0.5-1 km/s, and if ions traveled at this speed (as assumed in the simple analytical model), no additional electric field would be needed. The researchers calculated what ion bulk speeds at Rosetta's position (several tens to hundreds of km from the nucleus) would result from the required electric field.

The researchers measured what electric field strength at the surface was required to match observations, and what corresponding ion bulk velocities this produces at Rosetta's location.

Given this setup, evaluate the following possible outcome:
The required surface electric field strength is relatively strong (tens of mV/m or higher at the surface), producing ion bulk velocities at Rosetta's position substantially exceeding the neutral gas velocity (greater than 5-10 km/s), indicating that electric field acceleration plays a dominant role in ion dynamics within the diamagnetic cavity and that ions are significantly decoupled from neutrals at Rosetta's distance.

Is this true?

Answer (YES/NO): NO